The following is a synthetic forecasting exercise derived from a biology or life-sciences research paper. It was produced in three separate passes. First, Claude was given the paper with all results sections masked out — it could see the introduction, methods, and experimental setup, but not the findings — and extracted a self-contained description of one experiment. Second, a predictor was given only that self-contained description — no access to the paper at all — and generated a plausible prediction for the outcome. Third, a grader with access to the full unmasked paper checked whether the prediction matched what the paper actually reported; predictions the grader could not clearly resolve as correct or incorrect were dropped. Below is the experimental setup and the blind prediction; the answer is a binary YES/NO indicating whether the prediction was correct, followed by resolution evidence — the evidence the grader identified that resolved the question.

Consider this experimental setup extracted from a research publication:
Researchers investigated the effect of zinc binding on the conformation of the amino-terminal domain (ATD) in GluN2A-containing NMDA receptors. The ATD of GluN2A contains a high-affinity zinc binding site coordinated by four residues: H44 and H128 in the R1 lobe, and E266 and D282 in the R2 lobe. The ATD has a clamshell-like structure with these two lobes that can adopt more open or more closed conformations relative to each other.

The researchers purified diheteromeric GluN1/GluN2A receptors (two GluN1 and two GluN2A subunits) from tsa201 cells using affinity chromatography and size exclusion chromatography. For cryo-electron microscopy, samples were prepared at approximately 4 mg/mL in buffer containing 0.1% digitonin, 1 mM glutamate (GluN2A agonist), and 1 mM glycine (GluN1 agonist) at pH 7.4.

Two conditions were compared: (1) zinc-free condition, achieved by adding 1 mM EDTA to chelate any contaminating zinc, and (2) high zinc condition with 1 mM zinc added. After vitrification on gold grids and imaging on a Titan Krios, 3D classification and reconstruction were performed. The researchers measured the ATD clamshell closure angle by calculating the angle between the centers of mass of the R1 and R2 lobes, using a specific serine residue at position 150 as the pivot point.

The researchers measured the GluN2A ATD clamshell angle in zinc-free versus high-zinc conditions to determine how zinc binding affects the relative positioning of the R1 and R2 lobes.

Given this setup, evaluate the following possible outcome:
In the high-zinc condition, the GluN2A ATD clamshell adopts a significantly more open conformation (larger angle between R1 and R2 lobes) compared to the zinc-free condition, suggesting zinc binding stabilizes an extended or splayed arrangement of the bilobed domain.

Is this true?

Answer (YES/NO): NO